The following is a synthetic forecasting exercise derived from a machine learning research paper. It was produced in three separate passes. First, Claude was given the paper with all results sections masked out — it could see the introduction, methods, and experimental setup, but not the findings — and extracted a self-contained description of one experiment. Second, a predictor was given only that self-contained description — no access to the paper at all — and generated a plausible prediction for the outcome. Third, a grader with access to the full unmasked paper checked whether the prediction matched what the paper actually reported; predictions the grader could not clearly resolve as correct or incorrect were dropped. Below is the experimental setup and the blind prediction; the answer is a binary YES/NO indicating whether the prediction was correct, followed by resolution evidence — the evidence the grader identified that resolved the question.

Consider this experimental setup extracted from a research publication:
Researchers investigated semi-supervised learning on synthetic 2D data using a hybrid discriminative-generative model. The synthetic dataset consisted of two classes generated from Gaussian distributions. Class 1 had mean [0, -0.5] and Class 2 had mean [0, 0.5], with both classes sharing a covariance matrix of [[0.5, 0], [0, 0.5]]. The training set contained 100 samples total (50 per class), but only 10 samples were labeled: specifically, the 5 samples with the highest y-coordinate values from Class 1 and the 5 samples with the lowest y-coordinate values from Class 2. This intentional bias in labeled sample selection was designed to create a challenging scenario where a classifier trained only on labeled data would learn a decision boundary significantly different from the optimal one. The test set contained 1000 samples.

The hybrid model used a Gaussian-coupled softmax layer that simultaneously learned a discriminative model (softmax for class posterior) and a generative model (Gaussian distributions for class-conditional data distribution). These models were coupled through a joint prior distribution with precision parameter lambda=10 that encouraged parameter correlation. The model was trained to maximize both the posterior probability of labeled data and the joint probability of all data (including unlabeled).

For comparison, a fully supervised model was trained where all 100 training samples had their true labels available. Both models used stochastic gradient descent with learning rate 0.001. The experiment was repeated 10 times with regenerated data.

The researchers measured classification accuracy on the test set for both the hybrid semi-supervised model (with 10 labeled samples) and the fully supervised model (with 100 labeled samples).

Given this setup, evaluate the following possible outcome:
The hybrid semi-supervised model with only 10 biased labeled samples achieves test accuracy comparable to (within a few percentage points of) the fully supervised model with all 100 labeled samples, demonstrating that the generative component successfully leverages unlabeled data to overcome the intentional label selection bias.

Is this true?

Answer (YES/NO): YES